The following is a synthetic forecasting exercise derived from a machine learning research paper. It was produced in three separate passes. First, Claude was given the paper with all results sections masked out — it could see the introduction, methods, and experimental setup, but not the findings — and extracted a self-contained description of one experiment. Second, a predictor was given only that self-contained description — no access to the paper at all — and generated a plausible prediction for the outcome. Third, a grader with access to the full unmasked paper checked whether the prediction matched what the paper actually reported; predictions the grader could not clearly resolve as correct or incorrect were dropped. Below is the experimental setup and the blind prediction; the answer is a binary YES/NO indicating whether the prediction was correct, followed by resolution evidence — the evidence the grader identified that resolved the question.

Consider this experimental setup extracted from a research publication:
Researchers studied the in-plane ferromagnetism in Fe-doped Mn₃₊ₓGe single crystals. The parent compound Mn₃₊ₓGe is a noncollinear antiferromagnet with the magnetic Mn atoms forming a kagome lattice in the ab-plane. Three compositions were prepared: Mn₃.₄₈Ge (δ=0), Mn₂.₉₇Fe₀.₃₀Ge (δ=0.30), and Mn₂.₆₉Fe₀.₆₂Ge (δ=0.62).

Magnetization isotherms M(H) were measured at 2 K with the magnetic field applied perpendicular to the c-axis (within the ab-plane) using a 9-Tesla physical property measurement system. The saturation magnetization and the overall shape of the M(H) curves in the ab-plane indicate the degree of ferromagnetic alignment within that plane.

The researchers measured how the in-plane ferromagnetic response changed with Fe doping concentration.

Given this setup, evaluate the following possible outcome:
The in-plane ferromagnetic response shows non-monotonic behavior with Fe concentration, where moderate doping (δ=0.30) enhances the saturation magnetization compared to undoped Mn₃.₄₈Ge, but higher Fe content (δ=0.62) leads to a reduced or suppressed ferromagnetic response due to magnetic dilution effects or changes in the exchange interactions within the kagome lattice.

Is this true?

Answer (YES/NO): NO